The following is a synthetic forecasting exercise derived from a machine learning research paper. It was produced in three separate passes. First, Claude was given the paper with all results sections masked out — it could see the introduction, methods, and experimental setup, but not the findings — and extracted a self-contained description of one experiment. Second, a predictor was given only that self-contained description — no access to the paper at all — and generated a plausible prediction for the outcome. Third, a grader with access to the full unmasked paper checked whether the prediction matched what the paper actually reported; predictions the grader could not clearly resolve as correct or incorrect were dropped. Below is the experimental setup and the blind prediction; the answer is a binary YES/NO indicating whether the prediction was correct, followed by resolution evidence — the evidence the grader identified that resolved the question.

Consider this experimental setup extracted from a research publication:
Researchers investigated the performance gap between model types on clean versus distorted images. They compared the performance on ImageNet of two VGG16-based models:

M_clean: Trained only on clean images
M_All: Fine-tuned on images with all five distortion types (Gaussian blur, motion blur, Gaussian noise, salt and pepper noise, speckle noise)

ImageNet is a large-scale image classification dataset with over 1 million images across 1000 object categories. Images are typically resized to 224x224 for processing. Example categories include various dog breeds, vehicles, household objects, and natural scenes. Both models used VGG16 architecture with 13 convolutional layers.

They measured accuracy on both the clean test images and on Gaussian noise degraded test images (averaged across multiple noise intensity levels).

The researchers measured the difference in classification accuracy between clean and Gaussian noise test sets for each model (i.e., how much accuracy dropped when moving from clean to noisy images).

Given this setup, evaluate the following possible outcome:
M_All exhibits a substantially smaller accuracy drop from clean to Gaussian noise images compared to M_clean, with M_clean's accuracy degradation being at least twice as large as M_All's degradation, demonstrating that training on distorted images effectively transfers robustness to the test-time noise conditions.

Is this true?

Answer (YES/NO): YES